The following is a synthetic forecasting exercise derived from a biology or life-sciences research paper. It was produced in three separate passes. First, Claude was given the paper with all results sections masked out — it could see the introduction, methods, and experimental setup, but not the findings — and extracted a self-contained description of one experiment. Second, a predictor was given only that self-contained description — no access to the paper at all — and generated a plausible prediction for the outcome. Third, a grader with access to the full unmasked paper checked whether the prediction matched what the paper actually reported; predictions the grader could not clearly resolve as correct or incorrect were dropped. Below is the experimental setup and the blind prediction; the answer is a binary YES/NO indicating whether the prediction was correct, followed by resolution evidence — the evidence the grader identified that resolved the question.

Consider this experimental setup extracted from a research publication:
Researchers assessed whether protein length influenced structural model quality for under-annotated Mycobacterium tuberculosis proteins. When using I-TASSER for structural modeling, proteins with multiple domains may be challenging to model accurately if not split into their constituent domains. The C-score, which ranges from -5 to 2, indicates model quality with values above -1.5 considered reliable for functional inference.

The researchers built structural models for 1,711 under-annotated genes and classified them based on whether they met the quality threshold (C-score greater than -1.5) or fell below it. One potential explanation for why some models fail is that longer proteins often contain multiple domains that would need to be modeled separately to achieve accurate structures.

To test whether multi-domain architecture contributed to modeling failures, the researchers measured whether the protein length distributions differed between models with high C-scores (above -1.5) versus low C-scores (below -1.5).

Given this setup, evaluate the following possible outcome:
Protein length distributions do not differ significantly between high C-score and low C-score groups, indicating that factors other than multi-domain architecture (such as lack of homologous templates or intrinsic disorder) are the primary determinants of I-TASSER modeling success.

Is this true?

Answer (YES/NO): YES